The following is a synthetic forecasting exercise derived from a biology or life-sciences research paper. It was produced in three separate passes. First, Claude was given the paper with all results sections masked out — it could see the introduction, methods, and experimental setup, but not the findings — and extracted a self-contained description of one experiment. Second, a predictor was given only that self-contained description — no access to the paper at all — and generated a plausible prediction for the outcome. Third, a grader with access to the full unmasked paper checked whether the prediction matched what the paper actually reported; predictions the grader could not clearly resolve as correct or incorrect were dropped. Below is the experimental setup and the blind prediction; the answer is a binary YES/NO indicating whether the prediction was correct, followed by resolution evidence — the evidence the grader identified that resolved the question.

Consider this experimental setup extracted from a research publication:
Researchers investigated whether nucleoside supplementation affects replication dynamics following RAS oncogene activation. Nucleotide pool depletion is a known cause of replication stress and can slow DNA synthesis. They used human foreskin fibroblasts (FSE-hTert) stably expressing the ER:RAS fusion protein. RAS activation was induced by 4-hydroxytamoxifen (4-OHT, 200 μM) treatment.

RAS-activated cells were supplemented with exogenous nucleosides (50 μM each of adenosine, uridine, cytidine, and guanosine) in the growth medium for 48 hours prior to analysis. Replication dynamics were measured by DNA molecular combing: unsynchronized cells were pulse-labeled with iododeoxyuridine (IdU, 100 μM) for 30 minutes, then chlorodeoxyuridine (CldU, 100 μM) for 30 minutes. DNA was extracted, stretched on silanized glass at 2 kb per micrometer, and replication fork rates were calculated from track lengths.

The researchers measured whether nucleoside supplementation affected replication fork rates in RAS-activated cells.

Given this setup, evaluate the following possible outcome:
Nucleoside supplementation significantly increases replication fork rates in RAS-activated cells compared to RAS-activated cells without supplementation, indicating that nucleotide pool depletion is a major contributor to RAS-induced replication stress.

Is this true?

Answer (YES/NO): NO